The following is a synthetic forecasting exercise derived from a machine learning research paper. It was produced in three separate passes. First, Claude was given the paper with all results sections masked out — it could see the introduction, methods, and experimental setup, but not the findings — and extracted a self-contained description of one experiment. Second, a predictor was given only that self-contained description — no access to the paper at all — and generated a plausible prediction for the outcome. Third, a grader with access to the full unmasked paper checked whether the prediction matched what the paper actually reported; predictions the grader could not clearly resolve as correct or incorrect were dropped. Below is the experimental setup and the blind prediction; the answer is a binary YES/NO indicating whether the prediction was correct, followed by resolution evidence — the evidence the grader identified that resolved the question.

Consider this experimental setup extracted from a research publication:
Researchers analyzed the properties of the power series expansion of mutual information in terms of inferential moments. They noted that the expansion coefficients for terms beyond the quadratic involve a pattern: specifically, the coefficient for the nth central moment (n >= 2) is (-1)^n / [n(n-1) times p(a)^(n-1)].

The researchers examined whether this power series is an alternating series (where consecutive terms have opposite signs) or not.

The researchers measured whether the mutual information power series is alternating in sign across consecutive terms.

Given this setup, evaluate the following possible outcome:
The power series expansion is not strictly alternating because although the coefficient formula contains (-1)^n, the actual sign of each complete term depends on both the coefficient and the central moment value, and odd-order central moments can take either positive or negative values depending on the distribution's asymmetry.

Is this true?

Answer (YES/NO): YES